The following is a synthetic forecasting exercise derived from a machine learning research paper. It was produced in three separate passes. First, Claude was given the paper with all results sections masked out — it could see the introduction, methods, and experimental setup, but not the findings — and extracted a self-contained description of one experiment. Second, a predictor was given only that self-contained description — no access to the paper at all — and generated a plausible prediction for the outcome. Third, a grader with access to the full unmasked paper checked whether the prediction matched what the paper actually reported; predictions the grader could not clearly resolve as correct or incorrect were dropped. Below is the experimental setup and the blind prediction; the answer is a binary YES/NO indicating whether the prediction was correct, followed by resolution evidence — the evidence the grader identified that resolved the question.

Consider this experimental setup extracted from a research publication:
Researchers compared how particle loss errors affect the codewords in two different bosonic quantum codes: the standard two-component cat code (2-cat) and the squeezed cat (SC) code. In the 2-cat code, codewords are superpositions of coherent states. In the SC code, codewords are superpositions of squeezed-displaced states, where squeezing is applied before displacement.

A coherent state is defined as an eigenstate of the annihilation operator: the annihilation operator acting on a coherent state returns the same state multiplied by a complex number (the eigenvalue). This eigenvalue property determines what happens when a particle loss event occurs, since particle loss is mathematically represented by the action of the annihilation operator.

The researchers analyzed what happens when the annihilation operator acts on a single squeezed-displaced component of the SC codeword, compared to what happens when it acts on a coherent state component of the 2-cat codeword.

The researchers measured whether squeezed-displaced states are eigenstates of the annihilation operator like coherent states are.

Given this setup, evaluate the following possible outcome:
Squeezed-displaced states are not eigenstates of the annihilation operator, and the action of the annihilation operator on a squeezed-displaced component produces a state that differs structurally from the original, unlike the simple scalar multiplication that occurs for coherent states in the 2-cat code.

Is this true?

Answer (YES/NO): YES